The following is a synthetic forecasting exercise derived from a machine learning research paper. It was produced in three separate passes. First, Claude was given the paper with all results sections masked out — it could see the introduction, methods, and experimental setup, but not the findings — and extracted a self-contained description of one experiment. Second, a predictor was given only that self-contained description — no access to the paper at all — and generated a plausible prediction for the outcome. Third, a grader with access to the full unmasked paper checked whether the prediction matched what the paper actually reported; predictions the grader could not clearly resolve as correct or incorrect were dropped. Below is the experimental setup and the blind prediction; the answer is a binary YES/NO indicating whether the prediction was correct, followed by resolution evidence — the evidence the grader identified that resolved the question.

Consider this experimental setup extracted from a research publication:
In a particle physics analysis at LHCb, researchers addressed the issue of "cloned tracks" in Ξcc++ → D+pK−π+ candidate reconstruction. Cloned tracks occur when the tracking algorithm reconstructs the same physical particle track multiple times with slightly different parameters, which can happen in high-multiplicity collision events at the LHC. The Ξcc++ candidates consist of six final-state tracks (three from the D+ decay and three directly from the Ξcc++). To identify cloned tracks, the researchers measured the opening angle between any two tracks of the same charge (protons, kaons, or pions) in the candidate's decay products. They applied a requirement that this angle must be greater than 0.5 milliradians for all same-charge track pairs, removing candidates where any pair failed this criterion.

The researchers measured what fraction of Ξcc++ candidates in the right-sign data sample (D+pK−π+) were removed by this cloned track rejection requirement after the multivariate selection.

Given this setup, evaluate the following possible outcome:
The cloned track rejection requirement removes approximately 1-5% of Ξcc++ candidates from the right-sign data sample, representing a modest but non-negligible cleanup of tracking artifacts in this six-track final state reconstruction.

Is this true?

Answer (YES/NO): NO